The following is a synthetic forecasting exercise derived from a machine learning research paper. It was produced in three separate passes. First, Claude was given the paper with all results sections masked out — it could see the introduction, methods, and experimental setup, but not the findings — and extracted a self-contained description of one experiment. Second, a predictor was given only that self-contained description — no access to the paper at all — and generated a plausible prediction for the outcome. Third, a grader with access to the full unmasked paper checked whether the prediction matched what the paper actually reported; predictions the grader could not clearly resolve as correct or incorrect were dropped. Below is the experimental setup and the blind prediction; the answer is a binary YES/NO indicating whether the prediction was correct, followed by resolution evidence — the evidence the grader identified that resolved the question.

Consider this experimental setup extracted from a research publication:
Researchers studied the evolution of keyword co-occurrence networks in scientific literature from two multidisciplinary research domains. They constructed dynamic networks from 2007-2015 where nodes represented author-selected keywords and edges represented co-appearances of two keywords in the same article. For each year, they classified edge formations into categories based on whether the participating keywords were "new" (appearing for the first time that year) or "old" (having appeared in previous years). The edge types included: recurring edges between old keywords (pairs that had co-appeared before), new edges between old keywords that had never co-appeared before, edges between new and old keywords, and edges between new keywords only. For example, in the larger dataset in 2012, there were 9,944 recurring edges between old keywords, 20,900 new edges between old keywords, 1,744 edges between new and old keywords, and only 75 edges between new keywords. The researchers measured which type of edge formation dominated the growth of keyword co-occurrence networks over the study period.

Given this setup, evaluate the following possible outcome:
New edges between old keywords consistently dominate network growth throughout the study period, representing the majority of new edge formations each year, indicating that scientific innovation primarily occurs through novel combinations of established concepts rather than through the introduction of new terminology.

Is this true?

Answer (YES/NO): NO